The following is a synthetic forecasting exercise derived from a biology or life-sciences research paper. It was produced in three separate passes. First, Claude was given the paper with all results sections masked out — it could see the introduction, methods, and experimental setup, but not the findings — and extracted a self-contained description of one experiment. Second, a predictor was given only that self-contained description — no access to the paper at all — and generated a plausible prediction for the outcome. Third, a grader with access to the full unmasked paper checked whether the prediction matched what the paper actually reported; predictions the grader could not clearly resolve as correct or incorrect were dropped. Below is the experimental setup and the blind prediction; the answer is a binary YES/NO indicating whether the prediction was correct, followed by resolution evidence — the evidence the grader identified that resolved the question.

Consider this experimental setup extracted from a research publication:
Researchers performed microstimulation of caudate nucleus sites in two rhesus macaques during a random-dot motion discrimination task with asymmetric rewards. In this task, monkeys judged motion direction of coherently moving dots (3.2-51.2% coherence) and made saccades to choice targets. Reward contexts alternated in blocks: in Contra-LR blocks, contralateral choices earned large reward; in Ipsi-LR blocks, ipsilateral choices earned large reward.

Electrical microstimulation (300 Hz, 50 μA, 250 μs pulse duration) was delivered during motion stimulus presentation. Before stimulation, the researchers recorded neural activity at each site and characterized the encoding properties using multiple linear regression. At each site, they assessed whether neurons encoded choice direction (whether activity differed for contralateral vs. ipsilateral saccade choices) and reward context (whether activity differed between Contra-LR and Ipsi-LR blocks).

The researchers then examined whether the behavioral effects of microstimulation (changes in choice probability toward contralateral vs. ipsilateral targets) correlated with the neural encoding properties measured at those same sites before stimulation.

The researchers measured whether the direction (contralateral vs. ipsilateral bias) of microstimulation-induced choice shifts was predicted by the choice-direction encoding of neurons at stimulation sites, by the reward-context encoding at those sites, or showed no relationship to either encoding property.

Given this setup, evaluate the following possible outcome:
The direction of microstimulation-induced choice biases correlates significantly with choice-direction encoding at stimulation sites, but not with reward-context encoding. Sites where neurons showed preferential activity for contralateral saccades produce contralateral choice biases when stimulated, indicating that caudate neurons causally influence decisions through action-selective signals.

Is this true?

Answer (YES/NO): NO